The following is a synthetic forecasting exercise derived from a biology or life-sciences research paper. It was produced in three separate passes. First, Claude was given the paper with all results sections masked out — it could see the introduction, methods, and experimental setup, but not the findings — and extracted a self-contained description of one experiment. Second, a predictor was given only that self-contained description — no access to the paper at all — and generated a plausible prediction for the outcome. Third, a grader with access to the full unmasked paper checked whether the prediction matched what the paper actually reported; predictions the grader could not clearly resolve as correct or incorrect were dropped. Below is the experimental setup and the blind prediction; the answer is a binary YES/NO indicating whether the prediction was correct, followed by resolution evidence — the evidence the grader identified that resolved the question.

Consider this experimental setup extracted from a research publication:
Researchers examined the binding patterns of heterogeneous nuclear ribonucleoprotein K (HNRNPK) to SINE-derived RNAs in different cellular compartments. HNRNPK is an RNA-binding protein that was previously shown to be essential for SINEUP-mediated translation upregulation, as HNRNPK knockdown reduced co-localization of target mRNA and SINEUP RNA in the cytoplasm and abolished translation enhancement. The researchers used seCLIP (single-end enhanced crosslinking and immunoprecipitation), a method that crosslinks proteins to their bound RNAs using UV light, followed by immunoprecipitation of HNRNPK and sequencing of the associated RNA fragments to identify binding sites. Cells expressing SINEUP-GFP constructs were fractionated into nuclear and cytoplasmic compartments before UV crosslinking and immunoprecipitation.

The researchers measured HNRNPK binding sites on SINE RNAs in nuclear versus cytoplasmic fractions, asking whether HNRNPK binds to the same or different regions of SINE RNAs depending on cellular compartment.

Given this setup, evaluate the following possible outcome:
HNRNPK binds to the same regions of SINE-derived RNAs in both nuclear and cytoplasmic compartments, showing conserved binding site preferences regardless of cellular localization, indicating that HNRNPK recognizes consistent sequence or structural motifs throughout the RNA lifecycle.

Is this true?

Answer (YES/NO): NO